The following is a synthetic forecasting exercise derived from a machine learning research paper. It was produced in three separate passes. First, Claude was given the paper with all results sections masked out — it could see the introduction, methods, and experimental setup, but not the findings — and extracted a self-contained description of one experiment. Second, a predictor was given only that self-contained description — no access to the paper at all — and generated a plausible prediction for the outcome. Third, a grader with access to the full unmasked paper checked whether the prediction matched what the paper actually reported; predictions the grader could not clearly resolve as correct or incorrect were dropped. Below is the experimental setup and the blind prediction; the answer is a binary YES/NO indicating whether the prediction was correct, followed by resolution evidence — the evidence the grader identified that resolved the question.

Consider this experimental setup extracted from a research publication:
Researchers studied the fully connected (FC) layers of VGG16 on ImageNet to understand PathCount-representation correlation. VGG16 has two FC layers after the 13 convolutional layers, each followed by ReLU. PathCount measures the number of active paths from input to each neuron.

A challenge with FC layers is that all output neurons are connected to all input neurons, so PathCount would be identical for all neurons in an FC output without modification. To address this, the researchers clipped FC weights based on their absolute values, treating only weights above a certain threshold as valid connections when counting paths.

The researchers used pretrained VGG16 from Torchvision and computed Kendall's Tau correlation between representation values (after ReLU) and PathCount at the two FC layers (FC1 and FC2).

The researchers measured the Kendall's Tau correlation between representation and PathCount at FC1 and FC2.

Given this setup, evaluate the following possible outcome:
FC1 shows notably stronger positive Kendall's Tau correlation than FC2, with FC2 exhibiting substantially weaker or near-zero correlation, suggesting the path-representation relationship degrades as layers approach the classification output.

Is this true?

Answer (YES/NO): NO